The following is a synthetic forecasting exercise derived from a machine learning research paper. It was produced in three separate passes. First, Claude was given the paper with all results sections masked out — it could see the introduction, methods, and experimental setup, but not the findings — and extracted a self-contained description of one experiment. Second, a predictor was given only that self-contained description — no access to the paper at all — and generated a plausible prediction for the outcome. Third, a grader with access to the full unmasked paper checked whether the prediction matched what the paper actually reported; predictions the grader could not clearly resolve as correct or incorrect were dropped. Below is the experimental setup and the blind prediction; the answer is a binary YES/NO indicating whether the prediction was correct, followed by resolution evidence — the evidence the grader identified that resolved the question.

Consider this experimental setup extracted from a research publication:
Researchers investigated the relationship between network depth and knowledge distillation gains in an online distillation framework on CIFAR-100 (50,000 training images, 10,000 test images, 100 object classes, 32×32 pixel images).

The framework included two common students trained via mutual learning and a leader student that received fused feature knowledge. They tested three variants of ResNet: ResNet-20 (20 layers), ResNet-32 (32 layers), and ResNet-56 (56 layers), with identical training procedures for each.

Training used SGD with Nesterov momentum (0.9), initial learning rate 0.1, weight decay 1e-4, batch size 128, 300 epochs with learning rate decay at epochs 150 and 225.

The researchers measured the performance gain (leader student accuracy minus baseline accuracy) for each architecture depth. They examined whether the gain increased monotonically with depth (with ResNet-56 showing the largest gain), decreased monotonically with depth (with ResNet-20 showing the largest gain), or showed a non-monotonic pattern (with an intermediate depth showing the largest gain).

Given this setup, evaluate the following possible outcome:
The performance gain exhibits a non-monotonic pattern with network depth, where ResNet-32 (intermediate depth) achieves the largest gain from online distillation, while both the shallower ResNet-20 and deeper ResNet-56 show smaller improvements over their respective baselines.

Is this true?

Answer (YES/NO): YES